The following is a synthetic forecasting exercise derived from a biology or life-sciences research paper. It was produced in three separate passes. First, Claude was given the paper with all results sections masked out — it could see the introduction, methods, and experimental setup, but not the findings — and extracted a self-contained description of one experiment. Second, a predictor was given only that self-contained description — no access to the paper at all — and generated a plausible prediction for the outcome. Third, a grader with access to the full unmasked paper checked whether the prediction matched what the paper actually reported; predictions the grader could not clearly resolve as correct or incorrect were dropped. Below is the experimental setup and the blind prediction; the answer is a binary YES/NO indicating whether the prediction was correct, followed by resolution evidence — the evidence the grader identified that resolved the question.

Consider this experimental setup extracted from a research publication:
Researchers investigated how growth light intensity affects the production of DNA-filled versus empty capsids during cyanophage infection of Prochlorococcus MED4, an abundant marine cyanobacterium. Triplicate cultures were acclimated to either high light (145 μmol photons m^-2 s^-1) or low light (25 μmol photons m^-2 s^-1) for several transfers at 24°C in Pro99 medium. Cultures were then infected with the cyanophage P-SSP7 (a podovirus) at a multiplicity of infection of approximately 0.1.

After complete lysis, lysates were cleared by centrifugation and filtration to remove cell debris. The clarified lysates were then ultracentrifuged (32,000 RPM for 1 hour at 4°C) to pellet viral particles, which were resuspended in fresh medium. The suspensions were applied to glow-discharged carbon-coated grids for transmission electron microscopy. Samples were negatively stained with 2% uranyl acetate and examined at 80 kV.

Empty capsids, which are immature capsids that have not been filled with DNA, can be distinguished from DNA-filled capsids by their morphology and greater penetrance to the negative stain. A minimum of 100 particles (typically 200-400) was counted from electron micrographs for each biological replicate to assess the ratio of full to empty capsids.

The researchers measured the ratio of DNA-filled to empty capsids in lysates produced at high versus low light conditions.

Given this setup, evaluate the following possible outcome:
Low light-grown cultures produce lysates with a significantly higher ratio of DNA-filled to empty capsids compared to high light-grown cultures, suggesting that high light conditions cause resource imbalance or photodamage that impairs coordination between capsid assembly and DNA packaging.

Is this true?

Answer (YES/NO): YES